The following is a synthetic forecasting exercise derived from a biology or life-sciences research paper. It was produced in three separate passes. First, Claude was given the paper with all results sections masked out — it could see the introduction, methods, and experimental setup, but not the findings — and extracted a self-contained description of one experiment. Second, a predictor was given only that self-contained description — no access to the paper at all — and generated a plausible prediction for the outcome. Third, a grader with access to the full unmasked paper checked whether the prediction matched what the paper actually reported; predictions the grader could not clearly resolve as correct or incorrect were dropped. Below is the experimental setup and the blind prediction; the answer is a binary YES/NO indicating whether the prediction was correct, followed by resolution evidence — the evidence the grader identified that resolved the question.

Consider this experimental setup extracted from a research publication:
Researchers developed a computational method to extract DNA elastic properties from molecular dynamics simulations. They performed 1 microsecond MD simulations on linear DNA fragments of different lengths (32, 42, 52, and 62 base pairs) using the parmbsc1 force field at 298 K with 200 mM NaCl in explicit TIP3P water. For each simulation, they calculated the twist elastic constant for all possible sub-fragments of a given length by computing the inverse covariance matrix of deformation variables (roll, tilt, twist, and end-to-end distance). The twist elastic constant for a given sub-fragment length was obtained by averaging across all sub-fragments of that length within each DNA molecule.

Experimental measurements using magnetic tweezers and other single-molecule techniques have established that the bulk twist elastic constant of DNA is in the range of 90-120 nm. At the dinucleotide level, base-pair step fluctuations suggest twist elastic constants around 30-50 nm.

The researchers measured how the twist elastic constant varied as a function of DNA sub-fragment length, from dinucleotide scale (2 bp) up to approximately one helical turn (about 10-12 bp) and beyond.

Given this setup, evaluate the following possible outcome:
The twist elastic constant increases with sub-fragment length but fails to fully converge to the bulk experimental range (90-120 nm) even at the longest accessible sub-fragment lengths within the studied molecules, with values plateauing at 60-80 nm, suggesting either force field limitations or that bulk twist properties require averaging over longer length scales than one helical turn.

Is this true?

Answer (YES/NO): NO